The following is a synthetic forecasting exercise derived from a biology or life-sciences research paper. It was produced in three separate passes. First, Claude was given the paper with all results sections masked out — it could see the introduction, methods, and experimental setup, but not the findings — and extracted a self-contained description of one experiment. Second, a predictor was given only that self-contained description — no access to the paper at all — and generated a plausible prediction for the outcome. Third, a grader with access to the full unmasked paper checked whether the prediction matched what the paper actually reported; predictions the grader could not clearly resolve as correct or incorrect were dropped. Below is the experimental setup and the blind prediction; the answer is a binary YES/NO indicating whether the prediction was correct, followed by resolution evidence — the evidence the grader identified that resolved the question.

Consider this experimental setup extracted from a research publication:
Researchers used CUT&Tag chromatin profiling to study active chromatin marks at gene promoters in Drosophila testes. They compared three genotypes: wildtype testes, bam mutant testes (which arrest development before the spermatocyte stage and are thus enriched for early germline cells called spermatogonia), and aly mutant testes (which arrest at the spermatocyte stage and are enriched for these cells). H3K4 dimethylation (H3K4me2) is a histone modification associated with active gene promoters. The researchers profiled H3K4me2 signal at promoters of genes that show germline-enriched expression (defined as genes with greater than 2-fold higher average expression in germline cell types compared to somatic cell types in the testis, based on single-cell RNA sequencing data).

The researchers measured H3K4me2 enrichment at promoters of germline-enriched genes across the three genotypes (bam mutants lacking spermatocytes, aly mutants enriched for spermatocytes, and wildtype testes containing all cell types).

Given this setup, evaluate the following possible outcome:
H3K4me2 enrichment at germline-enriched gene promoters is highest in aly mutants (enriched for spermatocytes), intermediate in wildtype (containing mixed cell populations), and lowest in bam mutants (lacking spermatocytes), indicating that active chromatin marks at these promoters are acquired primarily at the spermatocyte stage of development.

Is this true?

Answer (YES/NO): NO